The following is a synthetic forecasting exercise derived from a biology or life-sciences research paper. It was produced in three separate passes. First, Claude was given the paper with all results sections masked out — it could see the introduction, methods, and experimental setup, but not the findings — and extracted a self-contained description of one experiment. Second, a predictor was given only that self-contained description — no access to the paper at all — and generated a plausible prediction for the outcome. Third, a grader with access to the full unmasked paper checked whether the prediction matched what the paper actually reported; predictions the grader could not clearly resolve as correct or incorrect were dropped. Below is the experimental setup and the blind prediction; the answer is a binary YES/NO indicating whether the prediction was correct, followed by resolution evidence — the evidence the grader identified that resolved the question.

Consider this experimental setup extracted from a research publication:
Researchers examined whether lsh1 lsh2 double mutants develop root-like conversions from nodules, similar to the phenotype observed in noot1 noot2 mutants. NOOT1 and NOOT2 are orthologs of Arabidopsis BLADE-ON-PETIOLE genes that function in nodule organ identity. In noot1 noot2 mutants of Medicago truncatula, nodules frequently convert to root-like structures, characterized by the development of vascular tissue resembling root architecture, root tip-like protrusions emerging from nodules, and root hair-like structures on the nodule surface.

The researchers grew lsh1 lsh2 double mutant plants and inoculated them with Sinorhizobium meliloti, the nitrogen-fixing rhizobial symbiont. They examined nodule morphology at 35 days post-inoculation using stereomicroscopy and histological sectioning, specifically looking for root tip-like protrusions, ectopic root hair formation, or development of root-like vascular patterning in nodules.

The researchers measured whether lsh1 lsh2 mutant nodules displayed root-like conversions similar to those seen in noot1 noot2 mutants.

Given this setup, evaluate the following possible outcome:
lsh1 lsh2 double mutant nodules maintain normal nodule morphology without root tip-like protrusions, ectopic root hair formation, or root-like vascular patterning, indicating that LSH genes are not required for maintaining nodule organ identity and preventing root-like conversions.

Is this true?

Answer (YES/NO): NO